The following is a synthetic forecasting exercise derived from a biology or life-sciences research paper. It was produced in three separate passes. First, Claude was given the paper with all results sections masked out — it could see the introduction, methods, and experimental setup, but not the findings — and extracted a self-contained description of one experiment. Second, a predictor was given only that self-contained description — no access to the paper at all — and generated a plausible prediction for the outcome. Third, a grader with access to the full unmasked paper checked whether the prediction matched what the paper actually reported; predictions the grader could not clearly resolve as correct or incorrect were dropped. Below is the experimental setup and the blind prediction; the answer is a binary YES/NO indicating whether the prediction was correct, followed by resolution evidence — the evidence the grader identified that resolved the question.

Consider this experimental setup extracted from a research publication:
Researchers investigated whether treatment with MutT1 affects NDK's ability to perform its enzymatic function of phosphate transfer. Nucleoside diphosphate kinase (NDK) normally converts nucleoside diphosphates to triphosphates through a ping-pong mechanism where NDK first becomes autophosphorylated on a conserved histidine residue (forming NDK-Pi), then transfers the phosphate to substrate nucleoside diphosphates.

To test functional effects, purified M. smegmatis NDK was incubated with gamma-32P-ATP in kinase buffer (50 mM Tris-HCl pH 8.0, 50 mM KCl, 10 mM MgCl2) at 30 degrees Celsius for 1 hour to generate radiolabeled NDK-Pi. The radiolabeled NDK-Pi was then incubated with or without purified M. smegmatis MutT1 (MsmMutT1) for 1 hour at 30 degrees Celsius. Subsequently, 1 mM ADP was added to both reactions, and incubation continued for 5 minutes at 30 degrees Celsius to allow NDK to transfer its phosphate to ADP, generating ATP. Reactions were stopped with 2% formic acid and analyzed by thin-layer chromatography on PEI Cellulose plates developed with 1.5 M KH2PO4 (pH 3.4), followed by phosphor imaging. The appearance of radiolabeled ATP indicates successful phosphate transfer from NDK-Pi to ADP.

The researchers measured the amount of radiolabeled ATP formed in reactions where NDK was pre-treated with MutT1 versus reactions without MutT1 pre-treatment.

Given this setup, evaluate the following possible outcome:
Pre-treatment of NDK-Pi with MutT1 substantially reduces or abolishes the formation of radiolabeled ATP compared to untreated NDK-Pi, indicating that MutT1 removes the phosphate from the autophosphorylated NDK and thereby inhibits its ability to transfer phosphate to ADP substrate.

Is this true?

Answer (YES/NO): YES